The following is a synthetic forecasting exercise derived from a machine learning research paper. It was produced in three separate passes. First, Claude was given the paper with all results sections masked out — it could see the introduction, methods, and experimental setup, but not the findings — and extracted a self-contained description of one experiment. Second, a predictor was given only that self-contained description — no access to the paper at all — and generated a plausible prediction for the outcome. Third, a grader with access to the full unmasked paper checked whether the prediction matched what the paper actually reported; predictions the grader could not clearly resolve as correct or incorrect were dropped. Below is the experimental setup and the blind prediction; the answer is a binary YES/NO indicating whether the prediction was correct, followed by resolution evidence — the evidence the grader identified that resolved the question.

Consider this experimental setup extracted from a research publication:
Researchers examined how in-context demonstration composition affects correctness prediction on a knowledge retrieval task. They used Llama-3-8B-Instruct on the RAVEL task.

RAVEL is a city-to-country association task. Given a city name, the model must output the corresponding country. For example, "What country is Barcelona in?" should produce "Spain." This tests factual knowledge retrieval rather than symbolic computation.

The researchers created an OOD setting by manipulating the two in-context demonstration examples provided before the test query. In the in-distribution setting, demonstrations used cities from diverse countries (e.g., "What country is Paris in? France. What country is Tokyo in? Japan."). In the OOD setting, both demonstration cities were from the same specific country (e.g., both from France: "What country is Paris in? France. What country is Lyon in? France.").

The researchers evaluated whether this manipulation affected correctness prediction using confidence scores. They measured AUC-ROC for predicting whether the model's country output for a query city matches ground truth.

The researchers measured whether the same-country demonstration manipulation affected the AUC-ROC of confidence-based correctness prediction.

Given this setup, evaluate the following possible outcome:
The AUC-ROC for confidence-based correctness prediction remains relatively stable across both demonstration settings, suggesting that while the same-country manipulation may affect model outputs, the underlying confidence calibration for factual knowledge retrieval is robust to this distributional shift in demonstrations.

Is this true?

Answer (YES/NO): NO